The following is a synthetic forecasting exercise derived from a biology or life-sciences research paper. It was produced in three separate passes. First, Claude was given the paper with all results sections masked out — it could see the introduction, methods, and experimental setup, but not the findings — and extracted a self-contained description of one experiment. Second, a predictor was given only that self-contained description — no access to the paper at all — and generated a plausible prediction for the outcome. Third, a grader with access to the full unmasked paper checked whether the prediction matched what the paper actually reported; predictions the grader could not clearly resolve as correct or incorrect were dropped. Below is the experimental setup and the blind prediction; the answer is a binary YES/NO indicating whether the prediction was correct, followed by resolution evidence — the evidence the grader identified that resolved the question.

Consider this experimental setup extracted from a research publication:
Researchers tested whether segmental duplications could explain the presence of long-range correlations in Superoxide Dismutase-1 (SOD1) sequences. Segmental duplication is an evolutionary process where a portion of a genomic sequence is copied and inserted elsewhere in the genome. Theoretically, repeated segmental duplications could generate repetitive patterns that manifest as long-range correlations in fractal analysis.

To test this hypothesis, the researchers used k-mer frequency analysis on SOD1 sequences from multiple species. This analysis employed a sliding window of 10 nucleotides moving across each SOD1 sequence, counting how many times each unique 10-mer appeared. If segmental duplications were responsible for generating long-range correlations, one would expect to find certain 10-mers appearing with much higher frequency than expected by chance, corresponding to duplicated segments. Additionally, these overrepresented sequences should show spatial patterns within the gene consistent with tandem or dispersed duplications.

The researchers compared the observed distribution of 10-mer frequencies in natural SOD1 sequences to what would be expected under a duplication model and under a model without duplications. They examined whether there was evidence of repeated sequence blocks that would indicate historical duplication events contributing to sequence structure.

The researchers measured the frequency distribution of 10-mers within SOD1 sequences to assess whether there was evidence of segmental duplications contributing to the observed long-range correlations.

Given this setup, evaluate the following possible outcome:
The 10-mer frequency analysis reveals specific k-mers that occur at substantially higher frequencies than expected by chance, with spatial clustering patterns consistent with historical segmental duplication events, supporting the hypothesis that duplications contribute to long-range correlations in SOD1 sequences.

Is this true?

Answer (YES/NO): NO